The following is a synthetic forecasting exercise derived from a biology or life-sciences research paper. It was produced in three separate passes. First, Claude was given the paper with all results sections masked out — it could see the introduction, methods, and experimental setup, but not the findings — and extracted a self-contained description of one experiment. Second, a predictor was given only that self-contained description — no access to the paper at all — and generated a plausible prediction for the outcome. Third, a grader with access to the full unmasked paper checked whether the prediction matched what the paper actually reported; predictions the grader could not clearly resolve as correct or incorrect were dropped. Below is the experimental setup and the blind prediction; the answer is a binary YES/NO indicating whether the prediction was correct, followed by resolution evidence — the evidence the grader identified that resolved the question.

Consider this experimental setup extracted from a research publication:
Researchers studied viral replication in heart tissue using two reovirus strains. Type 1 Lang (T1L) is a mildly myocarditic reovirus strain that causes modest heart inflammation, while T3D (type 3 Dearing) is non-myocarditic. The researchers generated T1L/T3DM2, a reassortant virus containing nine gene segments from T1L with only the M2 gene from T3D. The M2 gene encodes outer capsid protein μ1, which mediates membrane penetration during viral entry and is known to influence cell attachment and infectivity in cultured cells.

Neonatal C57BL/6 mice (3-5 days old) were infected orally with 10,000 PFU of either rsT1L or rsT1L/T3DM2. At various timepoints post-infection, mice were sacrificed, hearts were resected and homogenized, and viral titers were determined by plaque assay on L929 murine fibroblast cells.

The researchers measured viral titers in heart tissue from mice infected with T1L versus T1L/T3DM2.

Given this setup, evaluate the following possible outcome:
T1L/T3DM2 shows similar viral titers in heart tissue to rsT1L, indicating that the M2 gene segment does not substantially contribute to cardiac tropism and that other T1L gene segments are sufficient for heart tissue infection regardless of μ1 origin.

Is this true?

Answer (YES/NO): NO